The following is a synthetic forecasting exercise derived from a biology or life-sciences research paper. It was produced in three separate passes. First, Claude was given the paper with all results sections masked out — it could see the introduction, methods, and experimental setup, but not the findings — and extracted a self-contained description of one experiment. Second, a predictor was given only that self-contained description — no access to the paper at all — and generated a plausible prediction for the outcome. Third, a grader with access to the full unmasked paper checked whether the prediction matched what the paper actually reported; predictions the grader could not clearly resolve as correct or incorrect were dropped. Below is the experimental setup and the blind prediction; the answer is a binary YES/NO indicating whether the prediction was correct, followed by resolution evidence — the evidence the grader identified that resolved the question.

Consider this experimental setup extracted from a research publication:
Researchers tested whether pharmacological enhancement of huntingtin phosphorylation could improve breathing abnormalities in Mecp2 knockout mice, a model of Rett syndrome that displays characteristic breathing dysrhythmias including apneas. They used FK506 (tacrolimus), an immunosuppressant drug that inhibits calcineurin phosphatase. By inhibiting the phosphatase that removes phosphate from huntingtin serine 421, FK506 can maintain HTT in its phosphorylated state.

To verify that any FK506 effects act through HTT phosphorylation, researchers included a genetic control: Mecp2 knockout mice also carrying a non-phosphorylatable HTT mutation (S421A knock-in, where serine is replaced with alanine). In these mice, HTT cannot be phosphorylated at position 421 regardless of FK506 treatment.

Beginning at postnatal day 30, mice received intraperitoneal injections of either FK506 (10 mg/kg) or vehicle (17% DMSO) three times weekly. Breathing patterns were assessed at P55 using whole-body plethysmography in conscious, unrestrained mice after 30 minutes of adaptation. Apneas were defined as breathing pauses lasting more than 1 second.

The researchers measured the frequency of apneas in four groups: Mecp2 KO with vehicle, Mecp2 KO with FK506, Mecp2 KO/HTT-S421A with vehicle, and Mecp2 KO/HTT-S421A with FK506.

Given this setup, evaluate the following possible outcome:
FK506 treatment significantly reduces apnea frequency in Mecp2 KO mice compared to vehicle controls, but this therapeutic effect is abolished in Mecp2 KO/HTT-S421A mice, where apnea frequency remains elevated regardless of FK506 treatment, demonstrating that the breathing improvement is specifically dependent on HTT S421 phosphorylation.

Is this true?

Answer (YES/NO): YES